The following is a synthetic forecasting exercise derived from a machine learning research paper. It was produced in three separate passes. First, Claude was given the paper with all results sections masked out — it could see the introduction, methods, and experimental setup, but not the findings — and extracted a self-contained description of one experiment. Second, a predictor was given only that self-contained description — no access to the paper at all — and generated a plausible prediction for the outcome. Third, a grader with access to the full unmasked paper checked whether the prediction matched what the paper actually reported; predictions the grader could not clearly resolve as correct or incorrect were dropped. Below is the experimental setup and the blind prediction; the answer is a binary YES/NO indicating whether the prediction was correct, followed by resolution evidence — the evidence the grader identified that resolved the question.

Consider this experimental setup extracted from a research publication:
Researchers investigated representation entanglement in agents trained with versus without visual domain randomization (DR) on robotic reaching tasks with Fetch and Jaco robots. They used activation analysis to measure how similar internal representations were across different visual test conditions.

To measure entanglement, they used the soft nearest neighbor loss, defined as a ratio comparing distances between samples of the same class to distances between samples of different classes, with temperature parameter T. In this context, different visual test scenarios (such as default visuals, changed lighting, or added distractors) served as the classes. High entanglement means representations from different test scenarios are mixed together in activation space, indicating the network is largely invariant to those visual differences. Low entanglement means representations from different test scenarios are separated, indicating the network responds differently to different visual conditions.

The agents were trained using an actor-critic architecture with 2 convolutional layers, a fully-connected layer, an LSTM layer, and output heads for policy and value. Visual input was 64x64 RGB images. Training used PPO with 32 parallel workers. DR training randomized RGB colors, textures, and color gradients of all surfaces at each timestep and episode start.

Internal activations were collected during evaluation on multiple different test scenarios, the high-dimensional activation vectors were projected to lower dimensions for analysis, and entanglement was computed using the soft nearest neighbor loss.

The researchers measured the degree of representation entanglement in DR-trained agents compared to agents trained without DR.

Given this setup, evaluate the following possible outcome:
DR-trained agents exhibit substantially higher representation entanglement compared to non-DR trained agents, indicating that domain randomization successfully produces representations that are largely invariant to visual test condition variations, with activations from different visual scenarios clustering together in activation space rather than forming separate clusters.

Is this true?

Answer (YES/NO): YES